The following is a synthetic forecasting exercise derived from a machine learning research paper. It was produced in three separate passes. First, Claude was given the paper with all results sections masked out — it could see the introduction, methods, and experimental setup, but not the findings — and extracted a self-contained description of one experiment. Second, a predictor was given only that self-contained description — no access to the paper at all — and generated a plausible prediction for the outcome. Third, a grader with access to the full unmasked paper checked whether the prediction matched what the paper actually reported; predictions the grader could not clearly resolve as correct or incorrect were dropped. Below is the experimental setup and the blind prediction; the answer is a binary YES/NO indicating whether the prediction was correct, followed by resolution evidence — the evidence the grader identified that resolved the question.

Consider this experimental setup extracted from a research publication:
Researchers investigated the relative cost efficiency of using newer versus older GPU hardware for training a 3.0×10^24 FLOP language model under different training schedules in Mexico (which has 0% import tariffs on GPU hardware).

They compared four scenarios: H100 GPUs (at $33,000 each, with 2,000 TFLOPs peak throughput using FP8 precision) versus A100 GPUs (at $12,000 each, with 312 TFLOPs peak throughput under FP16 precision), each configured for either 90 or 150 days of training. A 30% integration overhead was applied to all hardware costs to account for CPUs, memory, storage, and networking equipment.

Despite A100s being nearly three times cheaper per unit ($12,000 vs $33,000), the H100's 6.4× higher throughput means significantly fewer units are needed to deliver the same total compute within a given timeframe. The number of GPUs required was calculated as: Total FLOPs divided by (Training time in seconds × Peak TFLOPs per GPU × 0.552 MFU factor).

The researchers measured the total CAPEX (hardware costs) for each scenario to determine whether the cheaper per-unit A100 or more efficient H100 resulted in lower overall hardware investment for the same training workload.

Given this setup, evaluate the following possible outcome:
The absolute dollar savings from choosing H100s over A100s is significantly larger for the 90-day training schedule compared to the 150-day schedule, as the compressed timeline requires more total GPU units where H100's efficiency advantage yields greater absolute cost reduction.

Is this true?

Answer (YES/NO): YES